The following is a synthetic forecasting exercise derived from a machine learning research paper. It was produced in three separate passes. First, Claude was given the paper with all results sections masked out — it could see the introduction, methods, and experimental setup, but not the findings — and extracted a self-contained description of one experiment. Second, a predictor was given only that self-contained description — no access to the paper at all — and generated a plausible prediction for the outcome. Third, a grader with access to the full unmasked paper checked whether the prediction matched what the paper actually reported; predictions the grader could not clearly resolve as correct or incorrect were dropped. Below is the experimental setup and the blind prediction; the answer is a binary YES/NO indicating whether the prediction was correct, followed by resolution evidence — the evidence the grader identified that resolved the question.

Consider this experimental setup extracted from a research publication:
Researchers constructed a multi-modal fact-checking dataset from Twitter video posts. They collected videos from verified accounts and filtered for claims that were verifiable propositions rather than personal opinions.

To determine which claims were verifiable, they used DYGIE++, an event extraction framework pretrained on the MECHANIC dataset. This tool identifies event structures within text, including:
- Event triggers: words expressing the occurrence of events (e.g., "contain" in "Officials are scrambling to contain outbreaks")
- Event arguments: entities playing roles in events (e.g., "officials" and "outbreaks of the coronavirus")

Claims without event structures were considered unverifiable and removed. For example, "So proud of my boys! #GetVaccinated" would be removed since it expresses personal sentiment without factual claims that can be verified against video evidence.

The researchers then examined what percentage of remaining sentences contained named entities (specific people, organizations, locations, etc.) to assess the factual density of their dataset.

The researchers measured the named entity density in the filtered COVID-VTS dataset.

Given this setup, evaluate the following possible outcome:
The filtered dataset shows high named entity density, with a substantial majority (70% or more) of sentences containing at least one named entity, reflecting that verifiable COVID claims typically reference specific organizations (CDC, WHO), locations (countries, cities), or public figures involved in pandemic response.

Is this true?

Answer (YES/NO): YES